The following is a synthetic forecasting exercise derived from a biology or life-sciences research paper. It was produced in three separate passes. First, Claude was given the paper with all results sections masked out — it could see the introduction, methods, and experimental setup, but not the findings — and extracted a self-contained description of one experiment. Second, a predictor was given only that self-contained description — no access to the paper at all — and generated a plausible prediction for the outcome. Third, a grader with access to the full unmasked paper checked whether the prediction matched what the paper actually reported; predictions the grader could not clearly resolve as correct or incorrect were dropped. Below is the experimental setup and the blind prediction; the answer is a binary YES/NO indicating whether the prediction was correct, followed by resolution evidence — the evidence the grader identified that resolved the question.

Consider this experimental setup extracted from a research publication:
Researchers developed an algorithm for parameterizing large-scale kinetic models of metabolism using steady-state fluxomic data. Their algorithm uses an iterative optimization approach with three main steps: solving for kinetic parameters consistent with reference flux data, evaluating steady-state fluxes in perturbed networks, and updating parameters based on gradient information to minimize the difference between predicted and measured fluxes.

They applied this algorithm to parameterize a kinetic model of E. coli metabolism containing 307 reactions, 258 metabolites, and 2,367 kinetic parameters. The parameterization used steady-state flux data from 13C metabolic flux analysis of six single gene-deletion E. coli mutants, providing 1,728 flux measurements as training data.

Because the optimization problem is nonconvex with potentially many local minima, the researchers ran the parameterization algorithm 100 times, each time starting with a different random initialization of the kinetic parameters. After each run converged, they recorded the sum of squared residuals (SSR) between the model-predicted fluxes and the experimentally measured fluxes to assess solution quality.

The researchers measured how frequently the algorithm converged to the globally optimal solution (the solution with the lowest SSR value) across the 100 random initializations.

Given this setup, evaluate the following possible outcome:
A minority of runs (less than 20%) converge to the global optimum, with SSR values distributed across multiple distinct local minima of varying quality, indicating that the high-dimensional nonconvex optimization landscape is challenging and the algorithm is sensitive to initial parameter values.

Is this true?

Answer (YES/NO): NO